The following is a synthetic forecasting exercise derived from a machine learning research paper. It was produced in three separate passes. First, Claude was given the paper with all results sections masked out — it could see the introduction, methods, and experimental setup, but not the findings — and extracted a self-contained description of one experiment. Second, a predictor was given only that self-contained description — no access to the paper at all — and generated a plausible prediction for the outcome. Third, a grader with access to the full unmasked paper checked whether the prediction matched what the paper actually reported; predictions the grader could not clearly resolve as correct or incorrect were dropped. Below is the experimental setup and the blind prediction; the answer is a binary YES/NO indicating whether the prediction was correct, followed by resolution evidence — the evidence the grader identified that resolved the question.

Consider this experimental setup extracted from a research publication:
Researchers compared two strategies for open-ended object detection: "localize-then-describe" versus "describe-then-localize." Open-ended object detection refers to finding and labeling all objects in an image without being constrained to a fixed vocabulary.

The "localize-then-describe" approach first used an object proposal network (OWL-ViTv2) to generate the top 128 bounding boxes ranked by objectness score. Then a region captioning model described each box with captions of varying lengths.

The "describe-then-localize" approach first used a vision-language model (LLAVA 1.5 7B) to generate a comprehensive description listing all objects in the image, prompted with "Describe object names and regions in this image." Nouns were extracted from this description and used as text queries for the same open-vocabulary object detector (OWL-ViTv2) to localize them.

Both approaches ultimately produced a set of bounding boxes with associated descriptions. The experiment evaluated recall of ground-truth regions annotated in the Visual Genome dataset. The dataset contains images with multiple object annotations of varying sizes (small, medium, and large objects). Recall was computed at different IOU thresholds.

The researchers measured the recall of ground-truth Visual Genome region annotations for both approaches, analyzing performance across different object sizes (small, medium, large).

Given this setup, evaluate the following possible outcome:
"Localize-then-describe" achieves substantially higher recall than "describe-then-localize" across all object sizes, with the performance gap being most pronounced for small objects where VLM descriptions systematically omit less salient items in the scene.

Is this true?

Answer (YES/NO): NO